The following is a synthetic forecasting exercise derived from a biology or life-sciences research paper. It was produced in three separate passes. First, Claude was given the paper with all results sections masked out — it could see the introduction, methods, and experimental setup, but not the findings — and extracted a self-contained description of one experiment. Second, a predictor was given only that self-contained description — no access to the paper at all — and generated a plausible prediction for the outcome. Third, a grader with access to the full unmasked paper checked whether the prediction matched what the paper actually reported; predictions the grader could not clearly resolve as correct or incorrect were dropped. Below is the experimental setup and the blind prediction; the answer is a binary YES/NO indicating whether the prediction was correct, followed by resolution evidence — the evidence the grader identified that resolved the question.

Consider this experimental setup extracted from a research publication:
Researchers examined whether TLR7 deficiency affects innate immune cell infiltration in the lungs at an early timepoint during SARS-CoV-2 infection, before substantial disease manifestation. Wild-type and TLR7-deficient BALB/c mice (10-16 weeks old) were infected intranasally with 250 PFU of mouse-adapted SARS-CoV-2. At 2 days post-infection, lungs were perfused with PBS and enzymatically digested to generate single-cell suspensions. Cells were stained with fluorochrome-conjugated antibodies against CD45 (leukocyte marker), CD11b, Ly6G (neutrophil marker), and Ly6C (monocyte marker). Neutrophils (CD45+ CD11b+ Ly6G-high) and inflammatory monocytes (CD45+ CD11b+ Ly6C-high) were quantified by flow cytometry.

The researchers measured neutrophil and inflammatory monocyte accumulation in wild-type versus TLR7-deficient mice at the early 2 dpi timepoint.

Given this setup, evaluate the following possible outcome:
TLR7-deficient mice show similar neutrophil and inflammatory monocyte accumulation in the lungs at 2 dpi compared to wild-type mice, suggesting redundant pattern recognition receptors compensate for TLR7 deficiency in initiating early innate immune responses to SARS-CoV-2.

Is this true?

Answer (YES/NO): NO